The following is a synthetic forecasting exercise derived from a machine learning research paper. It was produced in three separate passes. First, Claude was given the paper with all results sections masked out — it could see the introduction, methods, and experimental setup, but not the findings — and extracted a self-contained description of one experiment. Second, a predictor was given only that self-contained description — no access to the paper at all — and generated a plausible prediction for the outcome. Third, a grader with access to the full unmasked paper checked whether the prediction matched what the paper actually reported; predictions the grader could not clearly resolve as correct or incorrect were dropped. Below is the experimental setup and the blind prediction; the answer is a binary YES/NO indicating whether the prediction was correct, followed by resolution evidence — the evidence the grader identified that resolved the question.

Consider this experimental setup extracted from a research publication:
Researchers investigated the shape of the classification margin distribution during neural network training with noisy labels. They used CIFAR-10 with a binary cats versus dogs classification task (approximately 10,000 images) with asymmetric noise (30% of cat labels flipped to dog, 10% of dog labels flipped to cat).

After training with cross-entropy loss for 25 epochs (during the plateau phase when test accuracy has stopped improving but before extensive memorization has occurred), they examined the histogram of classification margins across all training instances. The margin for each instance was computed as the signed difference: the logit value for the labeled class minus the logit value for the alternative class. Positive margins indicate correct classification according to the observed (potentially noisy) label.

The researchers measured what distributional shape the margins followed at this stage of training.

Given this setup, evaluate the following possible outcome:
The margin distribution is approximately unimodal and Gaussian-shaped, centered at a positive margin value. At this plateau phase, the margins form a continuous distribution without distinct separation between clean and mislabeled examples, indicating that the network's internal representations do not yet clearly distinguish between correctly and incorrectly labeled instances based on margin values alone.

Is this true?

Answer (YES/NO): NO